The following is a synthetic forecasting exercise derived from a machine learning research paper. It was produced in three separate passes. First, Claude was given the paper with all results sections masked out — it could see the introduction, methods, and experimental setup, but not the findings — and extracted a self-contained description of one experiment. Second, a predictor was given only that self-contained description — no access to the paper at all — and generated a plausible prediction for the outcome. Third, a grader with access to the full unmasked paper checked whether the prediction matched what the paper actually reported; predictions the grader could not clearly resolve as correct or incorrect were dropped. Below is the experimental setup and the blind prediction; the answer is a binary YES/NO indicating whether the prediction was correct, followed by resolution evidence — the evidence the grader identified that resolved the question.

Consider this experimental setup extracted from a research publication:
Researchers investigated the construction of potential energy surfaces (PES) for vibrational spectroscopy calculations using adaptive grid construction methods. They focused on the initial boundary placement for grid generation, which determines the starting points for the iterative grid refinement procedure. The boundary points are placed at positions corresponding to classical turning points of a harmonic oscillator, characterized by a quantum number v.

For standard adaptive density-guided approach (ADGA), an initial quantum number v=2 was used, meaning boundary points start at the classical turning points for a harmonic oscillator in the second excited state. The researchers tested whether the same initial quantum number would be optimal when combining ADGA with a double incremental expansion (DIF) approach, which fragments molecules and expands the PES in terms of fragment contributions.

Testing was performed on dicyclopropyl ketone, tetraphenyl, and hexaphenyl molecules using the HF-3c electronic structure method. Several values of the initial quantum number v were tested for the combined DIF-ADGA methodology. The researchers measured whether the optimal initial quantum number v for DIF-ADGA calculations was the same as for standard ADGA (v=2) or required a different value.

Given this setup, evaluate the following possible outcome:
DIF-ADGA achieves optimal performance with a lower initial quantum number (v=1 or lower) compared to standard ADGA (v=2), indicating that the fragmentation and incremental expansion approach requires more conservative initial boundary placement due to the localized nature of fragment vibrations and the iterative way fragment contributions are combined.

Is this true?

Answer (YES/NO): NO